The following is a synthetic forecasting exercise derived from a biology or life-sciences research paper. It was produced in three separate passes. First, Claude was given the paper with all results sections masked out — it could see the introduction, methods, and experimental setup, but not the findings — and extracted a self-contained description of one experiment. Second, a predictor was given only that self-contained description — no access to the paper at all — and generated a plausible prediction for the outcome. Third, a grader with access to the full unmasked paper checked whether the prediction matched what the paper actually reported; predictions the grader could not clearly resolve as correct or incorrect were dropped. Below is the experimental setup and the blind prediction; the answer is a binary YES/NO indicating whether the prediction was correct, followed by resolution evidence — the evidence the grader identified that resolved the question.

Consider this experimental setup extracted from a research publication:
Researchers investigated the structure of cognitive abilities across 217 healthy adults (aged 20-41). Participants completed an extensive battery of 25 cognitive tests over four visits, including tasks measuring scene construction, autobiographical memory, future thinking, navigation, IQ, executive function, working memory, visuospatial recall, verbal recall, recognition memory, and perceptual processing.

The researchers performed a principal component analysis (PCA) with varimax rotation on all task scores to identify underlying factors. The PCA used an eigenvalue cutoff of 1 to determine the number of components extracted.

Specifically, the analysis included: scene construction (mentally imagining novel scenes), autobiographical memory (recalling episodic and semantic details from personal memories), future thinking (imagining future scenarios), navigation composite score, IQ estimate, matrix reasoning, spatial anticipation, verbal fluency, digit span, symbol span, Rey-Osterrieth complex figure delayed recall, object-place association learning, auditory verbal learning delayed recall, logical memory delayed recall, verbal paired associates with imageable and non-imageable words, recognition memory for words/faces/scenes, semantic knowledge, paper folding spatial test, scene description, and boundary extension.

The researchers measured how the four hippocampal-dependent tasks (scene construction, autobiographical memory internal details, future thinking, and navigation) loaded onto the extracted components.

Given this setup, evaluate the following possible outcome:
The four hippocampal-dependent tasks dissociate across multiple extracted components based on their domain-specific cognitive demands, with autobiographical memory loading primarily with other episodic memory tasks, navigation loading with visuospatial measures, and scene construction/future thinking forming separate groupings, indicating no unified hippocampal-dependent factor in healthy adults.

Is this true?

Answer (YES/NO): NO